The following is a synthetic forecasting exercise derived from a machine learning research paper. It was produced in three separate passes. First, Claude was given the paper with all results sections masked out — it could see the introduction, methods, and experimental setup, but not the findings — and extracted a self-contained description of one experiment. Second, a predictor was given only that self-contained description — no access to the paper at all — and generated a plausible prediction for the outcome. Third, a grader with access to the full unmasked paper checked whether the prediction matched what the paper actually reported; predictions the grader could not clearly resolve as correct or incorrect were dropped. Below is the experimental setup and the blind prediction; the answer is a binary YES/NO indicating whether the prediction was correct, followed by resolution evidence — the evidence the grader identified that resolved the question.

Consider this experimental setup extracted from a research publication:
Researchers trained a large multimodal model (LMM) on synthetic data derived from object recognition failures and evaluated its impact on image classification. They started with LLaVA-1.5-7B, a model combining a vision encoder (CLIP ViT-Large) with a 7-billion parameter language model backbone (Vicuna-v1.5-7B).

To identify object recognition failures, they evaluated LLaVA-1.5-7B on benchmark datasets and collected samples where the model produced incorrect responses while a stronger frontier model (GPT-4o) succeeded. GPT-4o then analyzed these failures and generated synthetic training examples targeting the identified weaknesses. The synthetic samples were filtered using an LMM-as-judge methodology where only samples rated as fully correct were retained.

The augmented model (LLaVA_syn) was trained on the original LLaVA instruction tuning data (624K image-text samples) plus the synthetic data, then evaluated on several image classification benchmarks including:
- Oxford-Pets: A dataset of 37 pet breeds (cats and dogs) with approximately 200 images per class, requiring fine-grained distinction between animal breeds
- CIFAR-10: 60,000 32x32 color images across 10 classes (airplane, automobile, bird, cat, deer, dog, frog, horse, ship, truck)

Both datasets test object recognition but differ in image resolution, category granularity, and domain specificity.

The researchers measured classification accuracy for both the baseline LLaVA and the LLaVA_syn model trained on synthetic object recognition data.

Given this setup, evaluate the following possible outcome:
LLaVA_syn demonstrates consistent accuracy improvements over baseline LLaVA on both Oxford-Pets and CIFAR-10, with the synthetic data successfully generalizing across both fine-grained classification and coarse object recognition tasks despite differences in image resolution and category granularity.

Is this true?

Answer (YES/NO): NO